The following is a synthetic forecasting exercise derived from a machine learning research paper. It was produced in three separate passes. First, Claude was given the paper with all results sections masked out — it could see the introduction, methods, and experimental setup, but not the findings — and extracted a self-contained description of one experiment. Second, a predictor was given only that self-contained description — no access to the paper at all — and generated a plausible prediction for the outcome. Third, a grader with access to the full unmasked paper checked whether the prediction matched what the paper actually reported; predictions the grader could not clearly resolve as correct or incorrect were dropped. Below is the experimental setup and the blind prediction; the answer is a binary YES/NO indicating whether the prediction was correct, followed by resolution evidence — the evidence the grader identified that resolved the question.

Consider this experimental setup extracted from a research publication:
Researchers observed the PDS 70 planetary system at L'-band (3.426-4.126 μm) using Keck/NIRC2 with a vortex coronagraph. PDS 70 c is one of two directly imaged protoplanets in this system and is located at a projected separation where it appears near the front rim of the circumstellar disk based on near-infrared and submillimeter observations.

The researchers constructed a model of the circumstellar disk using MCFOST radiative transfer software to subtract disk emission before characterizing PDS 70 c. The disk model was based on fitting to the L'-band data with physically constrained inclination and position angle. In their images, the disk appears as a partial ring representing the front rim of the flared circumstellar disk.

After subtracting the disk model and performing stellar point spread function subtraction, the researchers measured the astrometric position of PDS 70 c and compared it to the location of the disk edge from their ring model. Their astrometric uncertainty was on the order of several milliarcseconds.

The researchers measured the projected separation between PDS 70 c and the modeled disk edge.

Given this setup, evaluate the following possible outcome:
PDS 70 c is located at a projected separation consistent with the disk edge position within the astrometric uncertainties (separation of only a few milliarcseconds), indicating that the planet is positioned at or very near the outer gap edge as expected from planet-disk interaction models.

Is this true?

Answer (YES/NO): NO